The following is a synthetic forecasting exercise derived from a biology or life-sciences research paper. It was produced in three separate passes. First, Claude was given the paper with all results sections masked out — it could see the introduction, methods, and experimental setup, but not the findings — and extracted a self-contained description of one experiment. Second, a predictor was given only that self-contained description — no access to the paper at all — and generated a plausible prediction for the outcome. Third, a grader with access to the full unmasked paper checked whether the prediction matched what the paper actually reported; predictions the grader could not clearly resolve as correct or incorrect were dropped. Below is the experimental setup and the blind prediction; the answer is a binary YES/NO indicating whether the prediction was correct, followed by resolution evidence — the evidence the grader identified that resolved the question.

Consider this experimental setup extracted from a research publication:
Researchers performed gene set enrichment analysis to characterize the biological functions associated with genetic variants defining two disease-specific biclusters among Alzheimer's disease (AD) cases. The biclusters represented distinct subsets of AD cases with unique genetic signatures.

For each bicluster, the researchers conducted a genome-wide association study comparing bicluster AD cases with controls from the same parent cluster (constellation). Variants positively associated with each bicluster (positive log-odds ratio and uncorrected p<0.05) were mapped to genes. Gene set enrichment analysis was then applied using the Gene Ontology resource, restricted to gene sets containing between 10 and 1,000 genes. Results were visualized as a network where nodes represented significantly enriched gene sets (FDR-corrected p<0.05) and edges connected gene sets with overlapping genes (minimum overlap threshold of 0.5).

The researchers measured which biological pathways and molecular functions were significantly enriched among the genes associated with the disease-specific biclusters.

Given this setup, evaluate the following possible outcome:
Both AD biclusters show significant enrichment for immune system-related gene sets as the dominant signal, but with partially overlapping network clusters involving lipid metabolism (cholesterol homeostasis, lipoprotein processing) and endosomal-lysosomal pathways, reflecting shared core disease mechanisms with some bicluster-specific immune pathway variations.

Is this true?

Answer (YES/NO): NO